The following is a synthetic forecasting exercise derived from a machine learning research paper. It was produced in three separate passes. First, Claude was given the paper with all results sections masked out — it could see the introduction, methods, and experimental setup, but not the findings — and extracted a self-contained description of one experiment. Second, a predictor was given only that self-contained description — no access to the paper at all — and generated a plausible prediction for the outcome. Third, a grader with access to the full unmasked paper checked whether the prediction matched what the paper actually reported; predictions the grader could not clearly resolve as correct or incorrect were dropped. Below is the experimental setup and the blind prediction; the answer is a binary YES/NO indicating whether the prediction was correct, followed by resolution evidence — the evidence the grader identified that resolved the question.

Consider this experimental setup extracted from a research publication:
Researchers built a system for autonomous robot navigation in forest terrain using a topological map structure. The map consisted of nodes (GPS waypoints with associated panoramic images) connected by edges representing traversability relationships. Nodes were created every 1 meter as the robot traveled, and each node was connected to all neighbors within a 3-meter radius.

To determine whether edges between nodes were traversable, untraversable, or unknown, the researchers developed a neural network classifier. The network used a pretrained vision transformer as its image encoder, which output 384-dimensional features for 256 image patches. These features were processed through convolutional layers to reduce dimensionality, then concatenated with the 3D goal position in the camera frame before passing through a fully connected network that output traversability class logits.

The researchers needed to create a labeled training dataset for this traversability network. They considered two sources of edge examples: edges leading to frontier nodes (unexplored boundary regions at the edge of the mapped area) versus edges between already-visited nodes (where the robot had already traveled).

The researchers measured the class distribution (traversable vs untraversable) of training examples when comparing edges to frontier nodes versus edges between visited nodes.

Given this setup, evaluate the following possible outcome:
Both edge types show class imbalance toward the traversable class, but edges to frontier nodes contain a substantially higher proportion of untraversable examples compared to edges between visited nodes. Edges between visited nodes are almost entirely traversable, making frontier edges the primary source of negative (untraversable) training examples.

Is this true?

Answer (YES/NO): YES